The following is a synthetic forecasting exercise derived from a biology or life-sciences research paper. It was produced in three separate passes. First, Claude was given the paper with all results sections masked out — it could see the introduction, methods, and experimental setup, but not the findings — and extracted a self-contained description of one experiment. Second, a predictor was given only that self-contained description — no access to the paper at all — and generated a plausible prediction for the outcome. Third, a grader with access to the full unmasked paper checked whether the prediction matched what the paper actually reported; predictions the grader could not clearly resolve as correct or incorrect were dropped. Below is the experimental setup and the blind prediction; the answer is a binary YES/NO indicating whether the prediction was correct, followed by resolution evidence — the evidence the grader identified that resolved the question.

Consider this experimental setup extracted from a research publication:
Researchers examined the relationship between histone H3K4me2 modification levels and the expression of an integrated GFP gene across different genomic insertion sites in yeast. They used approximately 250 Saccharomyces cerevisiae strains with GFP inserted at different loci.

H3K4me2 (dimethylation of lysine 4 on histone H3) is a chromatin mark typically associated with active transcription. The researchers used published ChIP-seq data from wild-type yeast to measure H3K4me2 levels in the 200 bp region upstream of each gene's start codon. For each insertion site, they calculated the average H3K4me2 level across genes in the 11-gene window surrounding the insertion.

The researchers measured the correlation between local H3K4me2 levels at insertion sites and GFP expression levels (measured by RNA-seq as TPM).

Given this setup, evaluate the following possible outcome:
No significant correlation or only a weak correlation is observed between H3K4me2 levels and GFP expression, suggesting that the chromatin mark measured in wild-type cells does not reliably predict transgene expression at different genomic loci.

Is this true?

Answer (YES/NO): NO